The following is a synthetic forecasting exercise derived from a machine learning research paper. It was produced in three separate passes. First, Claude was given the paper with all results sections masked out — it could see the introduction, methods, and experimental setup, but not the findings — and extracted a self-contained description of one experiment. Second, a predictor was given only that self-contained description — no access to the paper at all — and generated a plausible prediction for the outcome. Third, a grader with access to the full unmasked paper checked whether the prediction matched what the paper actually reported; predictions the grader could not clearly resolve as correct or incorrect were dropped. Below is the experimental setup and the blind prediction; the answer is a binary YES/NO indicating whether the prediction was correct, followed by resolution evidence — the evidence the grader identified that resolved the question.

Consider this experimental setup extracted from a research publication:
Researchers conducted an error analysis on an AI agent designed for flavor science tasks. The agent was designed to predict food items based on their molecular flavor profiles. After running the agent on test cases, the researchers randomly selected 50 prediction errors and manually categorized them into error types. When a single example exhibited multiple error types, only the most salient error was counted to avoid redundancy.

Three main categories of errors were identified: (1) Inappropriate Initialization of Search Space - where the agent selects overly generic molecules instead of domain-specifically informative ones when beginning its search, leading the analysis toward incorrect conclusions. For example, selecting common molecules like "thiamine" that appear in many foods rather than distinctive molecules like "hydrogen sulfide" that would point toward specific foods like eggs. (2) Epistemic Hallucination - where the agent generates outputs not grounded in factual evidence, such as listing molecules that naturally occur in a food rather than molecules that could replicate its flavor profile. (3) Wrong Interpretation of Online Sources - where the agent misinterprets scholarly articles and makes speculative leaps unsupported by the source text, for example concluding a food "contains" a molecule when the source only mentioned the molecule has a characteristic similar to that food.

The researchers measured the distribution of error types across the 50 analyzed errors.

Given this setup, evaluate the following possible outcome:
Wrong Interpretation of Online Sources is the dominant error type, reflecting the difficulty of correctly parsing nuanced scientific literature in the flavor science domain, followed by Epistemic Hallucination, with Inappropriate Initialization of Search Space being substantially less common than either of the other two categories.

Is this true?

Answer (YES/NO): NO